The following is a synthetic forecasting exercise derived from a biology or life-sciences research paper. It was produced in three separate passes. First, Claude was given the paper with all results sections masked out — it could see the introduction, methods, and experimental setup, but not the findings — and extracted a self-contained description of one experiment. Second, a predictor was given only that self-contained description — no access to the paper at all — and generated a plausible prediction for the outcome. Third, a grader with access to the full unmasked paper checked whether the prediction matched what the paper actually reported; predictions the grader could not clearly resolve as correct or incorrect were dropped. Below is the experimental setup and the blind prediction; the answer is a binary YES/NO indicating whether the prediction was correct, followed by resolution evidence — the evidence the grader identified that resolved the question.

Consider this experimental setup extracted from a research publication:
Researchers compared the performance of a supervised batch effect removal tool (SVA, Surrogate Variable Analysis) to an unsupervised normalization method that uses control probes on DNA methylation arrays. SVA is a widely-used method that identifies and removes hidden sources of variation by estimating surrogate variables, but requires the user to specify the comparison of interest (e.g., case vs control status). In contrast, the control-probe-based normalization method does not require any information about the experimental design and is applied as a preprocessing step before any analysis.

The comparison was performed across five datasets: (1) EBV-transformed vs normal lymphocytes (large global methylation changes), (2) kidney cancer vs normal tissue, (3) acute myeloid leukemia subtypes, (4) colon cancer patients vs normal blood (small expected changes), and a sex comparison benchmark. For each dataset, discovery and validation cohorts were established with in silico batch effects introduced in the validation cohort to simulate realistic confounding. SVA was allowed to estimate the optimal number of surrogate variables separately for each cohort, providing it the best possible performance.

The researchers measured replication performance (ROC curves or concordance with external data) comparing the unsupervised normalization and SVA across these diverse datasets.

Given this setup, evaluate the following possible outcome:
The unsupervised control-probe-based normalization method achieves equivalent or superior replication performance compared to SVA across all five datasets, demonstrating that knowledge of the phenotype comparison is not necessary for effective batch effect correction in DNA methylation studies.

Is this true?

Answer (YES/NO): YES